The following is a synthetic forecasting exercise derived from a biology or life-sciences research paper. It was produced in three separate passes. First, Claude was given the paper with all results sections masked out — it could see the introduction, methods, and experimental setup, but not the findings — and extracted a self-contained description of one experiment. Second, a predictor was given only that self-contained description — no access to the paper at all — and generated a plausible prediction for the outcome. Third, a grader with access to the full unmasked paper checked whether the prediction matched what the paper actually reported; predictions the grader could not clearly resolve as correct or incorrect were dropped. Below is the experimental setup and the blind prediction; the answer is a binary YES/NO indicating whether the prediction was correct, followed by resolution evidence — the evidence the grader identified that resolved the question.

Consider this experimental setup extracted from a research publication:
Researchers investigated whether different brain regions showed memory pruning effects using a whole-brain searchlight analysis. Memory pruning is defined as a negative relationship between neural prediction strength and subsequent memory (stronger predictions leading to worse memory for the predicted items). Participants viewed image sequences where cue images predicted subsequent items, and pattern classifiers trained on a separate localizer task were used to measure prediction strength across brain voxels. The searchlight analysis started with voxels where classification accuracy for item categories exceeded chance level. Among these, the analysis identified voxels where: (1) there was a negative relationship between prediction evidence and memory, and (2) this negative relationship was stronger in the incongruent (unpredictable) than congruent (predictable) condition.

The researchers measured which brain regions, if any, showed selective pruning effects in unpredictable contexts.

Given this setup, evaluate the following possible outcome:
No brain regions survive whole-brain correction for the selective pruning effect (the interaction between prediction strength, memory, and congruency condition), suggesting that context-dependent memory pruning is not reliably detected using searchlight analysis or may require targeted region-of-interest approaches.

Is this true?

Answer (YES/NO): NO